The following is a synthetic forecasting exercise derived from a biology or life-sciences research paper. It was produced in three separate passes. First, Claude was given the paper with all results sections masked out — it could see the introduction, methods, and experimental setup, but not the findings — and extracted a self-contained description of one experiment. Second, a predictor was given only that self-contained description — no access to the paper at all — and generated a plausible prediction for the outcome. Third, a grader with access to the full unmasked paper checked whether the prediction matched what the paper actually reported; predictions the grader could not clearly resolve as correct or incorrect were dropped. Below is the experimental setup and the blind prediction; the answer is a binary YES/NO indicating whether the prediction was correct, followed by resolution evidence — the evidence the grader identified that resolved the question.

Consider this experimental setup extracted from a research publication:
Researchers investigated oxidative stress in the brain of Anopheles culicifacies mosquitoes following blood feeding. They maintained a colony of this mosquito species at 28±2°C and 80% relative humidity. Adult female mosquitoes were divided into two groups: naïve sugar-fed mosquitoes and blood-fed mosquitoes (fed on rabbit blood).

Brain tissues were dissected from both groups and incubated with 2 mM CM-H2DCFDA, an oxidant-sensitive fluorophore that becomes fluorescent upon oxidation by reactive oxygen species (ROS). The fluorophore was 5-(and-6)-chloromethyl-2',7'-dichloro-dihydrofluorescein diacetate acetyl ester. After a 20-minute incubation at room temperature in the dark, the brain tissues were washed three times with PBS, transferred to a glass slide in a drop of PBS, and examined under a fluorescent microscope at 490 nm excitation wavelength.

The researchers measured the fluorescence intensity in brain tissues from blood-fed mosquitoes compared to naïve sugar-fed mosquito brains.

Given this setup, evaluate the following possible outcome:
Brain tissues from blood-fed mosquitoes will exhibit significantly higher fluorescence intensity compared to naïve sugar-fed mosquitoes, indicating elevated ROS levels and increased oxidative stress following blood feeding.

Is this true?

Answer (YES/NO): NO